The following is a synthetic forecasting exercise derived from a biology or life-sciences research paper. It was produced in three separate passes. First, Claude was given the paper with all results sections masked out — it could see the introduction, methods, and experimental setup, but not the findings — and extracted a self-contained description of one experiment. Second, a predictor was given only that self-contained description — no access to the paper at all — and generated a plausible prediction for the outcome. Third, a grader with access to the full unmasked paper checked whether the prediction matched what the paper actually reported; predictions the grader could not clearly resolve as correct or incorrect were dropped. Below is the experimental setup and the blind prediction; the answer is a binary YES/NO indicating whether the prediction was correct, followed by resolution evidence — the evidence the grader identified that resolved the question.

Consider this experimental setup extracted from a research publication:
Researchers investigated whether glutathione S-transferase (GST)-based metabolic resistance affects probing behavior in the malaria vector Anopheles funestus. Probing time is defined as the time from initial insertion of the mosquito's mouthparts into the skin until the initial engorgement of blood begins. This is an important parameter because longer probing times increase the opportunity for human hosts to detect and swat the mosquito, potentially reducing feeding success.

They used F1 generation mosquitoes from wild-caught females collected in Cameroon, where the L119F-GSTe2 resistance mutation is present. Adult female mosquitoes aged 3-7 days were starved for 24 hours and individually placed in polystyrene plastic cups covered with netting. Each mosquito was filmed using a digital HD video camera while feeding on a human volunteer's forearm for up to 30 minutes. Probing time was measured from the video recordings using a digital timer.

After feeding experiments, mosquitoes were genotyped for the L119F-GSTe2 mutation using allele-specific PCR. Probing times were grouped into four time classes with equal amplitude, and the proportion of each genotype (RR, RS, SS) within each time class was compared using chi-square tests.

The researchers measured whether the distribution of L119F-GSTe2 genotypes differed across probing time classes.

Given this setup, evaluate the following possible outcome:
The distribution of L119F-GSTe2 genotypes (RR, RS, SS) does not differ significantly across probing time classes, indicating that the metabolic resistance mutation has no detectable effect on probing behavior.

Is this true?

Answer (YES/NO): YES